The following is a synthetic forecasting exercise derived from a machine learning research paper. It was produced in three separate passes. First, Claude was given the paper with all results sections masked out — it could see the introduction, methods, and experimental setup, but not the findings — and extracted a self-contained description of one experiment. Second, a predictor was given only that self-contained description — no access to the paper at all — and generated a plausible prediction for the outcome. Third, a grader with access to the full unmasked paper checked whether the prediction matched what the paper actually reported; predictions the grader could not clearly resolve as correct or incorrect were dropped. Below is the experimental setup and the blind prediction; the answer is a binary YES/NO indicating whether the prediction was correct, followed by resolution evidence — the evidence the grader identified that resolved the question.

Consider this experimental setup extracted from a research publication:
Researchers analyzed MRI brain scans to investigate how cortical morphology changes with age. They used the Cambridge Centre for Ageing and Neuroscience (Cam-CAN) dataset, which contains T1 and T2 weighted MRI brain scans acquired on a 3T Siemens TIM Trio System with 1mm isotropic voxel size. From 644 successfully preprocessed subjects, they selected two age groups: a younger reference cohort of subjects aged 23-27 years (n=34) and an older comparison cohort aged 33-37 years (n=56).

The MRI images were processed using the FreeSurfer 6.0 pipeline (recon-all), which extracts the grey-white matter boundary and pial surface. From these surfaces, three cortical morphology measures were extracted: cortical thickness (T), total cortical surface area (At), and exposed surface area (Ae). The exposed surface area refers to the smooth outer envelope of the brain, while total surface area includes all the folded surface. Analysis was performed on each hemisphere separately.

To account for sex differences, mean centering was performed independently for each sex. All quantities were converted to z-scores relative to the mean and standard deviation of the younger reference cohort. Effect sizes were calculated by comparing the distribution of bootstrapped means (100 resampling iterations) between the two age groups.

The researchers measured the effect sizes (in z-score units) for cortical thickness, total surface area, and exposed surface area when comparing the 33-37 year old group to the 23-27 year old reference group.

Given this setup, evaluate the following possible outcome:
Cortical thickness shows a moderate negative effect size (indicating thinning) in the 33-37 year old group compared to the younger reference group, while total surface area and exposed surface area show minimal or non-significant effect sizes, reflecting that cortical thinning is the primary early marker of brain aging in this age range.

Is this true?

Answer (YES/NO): YES